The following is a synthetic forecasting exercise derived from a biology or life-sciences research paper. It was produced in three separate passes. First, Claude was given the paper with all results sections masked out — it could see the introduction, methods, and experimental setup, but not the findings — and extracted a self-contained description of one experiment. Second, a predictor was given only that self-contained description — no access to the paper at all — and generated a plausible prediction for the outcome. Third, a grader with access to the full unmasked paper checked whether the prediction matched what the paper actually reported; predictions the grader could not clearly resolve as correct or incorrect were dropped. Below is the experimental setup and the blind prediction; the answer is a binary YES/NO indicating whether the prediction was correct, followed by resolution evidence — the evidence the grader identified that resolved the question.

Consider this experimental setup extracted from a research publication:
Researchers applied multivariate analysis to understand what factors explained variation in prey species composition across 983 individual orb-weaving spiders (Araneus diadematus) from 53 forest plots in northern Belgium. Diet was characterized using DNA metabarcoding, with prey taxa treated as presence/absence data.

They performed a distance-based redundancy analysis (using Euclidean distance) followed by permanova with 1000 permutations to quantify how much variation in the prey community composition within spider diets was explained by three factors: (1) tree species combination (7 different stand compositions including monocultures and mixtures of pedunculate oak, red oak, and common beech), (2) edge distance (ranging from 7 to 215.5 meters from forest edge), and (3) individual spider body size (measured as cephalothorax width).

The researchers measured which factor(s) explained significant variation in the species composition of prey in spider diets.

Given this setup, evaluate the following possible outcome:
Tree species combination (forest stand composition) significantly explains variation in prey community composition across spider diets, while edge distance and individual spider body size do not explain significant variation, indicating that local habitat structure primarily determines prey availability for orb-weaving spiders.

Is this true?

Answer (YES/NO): NO